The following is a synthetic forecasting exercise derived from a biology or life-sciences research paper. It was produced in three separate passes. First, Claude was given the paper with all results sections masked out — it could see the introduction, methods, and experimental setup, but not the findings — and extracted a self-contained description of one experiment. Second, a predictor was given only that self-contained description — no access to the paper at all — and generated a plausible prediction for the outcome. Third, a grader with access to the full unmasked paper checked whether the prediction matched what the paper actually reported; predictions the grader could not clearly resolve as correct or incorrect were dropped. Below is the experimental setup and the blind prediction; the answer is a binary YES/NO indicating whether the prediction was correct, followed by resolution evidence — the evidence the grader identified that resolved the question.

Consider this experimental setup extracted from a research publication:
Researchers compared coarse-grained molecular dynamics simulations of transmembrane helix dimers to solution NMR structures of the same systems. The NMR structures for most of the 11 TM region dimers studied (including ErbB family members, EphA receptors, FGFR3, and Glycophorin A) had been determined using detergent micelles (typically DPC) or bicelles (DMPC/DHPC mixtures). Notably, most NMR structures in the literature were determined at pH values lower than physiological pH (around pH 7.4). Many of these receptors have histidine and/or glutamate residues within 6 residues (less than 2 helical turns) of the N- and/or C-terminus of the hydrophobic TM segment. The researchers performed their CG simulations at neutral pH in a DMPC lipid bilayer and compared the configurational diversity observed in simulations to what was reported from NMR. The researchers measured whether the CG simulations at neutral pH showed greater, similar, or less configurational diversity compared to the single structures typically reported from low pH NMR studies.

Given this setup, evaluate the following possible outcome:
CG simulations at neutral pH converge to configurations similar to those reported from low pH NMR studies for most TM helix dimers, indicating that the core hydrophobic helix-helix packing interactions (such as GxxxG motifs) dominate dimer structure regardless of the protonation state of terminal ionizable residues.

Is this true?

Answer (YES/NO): NO